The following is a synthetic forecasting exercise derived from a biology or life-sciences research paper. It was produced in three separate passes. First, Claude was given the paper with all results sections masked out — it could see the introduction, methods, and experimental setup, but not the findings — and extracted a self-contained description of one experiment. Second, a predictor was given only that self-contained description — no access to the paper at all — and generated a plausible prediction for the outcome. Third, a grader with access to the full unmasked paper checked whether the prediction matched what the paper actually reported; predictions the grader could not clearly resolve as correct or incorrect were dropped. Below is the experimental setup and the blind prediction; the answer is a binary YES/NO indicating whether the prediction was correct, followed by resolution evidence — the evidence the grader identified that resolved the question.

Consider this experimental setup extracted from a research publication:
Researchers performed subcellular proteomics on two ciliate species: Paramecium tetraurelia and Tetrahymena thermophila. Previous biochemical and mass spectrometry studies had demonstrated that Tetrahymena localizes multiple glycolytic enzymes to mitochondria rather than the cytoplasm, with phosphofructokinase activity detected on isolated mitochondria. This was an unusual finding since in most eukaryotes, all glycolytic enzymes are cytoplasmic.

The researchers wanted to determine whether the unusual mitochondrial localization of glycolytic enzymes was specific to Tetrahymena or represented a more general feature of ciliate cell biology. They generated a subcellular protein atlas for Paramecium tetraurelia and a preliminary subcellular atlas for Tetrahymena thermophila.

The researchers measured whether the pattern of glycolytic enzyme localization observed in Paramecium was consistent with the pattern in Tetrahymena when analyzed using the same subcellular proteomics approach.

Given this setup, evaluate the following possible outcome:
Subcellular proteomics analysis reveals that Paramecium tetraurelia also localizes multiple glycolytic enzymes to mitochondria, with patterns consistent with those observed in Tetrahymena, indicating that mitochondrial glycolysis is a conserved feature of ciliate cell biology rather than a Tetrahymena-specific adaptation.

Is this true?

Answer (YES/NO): YES